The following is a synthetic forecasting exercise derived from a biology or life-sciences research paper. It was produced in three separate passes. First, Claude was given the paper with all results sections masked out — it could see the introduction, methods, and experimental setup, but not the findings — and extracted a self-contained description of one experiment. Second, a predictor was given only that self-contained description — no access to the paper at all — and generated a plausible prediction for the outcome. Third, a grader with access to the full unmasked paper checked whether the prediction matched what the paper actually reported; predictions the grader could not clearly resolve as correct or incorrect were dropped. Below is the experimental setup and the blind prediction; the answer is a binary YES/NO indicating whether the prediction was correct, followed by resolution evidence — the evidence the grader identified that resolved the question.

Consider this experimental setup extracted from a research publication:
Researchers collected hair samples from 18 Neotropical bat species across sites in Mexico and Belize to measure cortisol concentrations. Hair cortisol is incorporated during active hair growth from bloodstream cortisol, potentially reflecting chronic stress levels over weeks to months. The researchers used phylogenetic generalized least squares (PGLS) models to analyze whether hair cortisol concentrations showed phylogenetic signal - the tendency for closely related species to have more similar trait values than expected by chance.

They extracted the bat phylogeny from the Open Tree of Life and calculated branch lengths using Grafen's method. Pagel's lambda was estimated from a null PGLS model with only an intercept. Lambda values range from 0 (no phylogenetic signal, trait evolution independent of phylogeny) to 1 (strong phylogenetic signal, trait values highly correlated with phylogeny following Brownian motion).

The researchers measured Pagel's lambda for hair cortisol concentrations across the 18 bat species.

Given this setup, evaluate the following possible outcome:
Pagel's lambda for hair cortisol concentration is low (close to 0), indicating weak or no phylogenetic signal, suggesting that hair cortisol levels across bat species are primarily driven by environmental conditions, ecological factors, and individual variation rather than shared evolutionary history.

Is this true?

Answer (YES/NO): YES